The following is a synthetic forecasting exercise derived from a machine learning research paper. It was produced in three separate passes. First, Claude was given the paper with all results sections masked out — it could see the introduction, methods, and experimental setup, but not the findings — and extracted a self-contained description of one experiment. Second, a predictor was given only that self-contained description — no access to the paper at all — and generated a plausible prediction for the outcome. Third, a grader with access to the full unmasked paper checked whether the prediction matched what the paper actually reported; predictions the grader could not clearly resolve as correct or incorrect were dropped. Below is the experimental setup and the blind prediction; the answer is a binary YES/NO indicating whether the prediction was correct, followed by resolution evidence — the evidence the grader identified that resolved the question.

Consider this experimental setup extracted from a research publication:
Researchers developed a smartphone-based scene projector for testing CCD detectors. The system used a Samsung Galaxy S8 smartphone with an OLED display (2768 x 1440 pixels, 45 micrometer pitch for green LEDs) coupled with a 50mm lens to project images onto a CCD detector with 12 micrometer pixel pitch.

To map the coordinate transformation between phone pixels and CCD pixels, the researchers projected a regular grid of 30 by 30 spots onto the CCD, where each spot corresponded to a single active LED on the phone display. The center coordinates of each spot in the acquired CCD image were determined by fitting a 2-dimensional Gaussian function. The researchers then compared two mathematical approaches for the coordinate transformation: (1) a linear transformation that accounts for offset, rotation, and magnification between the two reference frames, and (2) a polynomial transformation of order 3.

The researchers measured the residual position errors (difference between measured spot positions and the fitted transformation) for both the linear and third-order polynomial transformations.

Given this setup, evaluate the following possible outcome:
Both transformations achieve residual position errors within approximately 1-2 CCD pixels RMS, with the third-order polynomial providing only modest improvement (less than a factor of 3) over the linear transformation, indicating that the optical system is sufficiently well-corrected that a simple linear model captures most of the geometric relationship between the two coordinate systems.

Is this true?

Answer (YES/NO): NO